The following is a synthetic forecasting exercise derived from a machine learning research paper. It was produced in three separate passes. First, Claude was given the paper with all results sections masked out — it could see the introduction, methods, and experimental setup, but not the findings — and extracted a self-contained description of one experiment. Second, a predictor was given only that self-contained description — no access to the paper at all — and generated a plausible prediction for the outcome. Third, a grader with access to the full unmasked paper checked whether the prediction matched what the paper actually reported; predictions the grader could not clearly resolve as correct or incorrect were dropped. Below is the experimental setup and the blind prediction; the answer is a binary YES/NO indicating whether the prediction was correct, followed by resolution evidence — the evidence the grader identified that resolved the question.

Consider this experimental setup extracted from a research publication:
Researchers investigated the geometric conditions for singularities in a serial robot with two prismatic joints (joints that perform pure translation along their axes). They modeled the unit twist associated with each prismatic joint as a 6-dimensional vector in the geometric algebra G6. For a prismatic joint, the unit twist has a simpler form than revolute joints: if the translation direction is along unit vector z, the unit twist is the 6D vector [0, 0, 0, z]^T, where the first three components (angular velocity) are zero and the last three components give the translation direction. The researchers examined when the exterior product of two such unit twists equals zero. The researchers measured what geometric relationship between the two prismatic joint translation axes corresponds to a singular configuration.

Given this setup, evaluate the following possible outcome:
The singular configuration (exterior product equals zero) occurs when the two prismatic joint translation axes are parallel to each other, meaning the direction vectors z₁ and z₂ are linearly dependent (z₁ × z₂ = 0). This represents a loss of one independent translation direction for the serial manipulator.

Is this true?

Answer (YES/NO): YES